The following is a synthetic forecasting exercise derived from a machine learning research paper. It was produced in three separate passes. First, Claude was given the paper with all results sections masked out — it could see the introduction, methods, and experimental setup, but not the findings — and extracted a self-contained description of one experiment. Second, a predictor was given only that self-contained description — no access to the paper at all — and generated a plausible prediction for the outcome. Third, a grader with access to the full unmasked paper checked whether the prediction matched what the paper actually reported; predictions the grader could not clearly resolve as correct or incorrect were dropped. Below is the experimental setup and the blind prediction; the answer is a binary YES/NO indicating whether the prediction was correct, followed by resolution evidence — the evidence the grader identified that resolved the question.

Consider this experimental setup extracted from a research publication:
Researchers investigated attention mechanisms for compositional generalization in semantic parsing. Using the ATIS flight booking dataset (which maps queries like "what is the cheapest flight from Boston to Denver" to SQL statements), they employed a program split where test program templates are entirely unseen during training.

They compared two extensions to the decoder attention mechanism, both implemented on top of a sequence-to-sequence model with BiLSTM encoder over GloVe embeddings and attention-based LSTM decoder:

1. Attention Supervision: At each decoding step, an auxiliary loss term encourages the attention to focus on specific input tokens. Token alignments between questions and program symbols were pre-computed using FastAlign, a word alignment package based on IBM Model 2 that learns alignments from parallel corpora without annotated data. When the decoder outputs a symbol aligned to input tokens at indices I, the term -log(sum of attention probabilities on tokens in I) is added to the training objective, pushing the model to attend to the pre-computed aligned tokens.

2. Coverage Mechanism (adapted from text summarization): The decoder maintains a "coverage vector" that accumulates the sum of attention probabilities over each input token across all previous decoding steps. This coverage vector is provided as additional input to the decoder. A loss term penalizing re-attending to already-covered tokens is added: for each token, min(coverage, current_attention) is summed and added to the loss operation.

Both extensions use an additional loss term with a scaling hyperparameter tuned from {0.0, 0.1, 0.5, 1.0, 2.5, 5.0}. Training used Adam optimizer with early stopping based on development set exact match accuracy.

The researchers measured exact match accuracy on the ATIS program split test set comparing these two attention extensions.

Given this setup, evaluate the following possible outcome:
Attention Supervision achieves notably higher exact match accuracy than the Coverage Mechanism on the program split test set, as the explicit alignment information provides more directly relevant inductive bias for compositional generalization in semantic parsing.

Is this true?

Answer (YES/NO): YES